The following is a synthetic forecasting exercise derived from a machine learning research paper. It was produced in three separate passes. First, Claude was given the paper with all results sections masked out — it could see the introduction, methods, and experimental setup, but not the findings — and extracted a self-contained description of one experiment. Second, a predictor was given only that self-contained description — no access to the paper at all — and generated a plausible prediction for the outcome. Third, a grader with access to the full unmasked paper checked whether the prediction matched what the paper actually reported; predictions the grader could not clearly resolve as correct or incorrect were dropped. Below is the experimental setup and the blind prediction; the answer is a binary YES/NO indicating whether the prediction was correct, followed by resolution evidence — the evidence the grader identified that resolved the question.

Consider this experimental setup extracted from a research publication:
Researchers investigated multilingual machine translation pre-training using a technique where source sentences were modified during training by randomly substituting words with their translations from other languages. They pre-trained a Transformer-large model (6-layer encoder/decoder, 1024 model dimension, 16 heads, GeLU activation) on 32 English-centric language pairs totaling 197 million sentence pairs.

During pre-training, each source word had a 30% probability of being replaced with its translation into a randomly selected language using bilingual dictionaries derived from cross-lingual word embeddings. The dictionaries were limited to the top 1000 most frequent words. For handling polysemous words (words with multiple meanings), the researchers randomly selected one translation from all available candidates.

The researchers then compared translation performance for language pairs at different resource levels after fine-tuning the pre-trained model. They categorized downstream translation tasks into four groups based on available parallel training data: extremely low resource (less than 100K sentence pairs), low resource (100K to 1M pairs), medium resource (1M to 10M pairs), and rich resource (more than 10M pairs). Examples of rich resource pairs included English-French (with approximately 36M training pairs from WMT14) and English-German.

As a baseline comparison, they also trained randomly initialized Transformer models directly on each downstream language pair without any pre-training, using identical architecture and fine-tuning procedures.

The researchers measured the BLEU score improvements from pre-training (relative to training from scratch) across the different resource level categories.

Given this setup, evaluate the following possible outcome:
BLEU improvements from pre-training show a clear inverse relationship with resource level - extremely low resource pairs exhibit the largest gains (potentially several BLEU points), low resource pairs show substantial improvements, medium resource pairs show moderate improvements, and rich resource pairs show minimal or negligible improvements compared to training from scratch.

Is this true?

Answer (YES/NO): NO